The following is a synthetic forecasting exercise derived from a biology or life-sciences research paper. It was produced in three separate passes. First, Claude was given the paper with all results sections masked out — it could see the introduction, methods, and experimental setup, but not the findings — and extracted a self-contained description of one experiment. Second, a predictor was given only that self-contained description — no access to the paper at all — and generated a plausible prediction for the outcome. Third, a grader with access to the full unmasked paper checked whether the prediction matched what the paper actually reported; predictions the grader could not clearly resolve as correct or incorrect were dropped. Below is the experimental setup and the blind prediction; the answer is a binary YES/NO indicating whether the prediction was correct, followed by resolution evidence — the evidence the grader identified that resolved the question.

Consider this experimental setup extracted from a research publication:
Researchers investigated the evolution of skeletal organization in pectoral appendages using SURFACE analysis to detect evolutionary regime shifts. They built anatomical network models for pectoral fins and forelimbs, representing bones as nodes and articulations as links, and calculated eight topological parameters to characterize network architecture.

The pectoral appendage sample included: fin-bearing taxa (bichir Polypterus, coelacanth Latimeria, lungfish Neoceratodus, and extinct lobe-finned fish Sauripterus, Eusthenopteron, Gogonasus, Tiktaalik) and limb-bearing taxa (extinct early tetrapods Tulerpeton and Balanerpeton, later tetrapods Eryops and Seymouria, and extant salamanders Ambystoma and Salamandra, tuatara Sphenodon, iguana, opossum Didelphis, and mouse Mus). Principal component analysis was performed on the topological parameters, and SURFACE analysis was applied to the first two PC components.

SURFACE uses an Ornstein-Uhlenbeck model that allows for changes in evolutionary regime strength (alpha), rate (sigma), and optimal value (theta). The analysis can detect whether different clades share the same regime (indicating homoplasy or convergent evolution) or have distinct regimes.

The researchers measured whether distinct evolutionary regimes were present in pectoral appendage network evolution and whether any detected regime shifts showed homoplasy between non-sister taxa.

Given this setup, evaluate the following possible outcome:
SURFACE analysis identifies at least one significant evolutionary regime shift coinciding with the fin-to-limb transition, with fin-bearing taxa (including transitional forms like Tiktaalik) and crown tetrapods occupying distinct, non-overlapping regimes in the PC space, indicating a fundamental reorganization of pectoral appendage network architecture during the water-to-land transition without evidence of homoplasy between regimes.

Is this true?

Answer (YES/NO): YES